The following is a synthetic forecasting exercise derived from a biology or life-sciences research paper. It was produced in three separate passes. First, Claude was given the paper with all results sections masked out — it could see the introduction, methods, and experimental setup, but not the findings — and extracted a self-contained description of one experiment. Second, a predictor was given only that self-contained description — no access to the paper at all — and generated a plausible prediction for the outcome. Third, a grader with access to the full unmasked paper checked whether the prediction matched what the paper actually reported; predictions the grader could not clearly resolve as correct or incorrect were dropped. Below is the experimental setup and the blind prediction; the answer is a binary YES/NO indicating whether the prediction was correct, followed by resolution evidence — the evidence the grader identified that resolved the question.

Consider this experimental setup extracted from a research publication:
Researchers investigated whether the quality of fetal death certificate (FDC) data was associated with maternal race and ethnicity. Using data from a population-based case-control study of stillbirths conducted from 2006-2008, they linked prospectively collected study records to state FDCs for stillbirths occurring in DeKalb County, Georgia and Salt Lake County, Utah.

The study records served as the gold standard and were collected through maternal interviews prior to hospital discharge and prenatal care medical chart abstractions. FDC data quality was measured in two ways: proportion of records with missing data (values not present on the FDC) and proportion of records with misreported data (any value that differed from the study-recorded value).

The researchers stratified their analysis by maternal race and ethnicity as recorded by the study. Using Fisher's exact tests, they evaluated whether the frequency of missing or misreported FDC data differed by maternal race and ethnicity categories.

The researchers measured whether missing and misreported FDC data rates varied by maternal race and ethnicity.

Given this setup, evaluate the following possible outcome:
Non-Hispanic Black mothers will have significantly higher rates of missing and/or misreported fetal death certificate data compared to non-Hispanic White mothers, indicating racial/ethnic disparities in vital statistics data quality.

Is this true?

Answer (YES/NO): NO